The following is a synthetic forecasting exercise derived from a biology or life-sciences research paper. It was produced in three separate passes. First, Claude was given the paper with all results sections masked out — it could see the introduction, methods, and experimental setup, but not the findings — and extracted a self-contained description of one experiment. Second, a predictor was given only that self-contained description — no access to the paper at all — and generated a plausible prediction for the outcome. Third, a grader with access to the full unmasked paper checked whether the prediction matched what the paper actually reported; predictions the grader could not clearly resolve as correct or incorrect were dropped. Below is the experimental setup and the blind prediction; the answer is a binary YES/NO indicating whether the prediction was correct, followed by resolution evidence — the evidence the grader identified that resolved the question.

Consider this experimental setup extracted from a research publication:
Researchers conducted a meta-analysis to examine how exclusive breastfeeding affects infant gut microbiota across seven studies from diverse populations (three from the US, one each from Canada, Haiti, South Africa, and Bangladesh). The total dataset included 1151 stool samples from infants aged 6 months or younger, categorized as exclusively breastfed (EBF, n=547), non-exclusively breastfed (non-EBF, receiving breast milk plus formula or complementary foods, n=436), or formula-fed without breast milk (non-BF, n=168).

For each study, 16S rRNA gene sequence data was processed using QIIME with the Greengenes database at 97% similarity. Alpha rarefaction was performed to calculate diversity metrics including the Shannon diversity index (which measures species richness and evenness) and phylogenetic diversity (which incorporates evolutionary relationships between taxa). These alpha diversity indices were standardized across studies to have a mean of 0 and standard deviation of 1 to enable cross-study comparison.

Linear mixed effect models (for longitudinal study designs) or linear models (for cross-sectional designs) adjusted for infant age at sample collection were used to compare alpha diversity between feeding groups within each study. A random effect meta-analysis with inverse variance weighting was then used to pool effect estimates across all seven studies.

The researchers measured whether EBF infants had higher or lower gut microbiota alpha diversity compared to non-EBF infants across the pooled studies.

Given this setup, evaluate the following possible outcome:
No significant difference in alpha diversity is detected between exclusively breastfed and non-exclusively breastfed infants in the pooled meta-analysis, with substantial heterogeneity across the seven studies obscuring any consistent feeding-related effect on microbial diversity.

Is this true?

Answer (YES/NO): NO